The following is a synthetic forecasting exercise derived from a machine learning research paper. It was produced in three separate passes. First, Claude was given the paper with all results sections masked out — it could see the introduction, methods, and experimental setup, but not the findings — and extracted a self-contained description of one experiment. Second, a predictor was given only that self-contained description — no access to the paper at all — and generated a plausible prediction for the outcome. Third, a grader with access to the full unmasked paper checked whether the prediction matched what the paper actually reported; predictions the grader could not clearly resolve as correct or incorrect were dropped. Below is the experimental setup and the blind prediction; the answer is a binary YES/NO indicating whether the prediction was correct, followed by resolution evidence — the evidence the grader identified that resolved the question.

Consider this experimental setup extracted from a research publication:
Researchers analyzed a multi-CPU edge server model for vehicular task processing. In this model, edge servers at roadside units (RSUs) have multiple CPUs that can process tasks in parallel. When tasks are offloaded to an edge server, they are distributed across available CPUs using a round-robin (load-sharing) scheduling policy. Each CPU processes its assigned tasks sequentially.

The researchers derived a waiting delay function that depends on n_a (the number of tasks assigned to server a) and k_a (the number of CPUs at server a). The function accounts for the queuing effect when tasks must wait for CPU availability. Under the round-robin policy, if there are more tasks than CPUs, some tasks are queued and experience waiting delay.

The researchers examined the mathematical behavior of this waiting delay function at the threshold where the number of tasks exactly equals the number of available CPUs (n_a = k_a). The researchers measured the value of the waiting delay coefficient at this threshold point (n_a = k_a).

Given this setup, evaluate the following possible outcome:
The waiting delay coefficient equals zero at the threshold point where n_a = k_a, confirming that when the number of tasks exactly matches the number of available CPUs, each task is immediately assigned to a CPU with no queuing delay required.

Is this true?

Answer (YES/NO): YES